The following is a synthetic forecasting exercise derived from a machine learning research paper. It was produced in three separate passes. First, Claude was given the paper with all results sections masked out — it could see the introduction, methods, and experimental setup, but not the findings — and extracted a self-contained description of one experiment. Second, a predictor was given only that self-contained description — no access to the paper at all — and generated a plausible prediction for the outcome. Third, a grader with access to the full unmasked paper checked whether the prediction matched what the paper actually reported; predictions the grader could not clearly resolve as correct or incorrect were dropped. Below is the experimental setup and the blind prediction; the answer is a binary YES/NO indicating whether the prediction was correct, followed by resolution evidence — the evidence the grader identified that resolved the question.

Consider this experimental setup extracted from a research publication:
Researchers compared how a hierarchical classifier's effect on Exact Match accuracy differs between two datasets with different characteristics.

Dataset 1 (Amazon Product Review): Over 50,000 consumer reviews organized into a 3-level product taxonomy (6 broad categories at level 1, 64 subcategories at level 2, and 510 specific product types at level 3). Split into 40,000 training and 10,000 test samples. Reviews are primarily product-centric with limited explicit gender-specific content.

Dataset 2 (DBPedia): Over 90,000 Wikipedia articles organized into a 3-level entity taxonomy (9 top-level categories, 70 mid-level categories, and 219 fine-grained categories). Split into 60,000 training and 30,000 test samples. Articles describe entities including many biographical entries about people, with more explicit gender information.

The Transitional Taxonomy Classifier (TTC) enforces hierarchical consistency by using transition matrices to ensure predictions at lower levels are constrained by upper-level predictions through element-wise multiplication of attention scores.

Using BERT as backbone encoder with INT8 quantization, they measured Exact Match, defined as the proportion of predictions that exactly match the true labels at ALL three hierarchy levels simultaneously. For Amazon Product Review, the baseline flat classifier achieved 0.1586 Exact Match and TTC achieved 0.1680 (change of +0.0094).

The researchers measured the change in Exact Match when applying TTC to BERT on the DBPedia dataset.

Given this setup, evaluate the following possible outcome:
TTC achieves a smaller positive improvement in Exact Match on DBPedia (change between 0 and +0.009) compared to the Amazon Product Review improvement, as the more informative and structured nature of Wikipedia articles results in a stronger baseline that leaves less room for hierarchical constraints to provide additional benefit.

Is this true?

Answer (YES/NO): NO